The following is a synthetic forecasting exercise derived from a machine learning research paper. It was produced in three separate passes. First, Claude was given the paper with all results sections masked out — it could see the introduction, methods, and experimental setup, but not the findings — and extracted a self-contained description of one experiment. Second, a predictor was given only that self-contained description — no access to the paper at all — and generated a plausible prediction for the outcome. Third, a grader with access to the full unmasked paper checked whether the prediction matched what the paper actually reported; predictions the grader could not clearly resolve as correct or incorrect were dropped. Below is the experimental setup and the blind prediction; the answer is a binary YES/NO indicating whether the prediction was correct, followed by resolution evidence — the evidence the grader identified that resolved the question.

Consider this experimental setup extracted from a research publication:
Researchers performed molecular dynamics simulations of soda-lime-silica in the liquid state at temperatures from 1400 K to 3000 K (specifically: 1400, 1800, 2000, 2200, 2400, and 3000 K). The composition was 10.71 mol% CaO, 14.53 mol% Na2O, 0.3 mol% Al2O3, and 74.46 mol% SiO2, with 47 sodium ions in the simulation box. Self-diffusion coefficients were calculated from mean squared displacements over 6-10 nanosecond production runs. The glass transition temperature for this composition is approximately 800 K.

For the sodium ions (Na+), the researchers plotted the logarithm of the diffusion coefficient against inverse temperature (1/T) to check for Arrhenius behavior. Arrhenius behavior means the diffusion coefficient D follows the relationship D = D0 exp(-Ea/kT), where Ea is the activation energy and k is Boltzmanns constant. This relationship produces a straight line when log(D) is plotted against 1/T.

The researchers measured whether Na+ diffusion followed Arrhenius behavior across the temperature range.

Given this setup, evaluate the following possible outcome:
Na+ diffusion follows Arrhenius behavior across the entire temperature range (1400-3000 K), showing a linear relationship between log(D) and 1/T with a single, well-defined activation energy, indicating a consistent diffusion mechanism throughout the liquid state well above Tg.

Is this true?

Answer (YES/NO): YES